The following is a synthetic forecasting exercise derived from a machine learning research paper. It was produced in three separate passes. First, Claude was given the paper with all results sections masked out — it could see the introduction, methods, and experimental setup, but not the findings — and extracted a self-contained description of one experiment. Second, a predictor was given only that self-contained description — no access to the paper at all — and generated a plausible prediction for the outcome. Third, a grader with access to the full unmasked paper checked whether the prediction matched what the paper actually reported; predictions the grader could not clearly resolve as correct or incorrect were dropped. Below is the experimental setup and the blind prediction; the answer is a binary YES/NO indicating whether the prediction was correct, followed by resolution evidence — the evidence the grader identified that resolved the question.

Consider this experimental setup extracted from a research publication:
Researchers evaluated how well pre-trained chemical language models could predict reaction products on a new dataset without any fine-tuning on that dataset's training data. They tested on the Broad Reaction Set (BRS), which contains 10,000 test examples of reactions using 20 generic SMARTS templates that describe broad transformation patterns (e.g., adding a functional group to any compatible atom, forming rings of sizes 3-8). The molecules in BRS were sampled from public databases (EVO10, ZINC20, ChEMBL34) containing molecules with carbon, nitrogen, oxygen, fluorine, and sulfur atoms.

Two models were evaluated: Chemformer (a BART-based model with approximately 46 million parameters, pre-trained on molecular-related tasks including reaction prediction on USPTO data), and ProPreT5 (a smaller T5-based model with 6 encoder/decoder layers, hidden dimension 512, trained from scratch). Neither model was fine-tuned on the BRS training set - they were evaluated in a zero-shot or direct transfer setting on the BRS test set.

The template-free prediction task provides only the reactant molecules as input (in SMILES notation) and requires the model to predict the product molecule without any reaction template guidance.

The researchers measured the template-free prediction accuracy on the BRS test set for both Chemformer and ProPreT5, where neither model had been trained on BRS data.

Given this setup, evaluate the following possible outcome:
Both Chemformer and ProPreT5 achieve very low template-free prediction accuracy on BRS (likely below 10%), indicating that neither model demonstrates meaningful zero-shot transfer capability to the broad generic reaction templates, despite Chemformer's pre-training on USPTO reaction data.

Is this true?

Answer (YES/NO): YES